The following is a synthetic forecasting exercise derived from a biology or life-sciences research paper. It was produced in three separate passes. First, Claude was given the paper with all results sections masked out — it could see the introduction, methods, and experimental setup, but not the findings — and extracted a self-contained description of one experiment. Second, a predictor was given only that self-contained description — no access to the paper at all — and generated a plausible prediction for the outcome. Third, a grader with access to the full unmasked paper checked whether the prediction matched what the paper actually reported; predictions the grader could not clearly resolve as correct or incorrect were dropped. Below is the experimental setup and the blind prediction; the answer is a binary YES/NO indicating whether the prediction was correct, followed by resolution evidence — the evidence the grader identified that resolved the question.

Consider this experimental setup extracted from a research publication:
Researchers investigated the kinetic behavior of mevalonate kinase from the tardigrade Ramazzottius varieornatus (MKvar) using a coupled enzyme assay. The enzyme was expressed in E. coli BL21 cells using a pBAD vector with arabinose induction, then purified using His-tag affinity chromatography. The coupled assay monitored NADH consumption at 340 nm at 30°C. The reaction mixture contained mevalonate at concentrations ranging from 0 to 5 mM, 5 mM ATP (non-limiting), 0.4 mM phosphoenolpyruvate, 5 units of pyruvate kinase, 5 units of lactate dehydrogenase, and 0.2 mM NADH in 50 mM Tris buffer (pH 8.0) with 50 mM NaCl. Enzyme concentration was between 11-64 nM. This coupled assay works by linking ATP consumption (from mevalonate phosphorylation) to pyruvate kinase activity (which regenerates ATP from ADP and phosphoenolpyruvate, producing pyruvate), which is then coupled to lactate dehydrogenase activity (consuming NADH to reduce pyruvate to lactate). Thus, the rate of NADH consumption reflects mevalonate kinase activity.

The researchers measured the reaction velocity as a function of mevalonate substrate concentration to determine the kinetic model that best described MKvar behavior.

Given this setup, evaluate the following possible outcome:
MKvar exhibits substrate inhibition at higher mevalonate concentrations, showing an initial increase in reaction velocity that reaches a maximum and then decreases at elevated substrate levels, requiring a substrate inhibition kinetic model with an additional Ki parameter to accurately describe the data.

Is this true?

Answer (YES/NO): YES